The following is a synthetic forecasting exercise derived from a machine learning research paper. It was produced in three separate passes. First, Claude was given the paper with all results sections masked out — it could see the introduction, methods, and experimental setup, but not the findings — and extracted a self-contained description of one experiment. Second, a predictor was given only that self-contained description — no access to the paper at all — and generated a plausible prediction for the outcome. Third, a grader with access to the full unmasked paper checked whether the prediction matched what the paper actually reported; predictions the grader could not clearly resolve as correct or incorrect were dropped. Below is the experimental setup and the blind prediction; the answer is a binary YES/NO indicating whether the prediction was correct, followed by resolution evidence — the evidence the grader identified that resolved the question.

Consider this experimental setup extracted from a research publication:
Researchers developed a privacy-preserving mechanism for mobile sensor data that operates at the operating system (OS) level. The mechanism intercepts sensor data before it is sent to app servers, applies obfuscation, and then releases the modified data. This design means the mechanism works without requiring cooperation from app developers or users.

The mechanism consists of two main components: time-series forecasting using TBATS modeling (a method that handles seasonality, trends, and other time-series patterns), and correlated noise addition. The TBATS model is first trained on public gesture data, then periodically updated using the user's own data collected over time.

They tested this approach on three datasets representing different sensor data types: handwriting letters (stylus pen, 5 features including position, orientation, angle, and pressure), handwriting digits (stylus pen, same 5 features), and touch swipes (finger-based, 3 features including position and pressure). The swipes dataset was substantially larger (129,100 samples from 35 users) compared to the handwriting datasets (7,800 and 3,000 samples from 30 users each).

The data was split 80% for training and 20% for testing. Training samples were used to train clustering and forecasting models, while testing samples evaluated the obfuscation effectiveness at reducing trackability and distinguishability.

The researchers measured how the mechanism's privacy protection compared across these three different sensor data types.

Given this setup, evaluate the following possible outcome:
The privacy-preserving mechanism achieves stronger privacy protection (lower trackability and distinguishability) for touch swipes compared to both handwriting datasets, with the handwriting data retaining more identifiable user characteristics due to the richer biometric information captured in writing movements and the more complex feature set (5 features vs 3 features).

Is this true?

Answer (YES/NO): NO